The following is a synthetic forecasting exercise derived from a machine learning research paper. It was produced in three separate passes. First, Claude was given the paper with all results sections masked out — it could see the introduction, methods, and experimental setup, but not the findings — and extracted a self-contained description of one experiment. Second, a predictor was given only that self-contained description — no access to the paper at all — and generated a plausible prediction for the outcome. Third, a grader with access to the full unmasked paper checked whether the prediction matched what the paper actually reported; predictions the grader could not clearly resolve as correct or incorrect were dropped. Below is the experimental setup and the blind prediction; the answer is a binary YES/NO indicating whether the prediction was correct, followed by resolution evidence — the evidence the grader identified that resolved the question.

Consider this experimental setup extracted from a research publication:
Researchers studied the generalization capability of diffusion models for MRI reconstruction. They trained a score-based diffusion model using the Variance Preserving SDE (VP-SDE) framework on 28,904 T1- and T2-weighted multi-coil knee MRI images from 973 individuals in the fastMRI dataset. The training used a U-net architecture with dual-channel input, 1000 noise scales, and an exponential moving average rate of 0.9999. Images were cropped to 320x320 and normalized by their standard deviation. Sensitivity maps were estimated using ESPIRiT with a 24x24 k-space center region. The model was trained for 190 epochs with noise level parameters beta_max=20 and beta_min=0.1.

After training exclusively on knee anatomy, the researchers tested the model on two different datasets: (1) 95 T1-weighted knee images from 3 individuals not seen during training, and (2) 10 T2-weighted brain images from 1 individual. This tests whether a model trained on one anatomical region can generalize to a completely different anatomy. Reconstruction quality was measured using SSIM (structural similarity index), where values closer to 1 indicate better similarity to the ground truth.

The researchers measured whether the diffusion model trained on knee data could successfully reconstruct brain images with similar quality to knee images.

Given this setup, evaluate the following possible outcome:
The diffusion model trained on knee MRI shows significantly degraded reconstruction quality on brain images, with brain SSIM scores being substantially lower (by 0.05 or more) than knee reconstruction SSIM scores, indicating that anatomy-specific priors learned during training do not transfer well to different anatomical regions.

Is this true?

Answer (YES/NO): YES